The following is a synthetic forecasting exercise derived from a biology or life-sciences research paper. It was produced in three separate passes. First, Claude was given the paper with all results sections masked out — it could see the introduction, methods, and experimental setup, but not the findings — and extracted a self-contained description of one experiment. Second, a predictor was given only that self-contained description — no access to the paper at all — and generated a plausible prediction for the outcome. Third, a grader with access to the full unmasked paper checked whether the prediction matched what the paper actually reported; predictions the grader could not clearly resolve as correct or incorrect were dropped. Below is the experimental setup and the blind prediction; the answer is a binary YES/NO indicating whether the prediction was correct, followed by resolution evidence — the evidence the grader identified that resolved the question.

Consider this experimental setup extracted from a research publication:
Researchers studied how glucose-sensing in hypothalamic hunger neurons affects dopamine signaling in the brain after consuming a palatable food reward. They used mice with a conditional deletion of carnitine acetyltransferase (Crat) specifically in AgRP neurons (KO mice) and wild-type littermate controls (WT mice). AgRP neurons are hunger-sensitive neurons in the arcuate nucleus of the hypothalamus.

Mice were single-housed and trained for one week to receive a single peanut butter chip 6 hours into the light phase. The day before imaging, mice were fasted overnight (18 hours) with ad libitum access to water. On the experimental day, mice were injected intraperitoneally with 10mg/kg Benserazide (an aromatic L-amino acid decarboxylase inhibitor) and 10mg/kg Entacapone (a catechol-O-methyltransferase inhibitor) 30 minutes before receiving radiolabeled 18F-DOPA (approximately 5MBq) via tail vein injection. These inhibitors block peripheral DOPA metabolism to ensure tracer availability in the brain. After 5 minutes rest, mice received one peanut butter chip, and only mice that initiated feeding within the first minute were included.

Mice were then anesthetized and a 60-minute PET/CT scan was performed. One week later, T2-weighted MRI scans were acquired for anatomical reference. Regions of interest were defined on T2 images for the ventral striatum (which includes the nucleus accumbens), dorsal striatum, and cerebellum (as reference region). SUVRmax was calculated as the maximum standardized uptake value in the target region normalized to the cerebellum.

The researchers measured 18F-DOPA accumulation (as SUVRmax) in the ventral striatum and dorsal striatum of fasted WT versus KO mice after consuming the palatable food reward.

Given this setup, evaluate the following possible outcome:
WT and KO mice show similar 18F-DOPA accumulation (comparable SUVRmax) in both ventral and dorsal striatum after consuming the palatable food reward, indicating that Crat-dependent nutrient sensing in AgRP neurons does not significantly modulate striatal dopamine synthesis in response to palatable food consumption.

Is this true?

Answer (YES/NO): NO